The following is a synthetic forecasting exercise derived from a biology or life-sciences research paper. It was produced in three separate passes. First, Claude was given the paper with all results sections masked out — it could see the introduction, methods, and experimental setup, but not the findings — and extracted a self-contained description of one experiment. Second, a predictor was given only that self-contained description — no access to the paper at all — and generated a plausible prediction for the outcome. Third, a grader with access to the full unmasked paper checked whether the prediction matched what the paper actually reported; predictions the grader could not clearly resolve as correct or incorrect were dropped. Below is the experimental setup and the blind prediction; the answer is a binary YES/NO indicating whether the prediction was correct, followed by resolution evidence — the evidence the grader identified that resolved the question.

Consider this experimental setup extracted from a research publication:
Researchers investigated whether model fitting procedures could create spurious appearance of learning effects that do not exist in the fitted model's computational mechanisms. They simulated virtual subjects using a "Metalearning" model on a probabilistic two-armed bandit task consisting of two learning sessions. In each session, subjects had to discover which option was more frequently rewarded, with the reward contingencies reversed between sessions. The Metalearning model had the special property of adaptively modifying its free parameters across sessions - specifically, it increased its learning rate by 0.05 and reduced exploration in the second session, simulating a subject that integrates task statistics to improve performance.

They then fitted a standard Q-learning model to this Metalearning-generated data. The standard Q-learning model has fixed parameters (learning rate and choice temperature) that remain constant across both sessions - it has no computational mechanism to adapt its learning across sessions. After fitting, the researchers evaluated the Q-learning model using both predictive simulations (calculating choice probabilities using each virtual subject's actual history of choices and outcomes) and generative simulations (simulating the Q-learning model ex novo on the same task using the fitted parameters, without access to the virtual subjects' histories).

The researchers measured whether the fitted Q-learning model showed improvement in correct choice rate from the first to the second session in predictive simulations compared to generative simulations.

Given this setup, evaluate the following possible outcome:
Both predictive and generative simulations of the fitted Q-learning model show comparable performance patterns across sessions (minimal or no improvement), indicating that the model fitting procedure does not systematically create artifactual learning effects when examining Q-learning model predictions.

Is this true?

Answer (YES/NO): NO